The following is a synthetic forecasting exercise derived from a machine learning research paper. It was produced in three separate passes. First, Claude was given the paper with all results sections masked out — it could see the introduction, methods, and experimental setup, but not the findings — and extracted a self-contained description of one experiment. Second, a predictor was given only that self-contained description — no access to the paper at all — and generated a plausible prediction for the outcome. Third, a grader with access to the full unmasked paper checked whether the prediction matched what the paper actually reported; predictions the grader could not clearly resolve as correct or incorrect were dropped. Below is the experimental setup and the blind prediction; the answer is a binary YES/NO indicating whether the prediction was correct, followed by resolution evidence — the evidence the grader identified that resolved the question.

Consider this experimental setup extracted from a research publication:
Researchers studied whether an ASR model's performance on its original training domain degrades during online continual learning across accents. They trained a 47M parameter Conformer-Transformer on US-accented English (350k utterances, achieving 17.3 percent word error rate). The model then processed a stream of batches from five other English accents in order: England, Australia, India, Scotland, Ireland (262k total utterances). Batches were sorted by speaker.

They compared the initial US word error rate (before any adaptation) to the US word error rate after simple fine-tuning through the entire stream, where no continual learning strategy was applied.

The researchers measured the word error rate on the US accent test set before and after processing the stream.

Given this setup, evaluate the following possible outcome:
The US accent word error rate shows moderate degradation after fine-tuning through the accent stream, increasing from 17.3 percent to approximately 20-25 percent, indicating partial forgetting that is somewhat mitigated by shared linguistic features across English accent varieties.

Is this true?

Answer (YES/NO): NO